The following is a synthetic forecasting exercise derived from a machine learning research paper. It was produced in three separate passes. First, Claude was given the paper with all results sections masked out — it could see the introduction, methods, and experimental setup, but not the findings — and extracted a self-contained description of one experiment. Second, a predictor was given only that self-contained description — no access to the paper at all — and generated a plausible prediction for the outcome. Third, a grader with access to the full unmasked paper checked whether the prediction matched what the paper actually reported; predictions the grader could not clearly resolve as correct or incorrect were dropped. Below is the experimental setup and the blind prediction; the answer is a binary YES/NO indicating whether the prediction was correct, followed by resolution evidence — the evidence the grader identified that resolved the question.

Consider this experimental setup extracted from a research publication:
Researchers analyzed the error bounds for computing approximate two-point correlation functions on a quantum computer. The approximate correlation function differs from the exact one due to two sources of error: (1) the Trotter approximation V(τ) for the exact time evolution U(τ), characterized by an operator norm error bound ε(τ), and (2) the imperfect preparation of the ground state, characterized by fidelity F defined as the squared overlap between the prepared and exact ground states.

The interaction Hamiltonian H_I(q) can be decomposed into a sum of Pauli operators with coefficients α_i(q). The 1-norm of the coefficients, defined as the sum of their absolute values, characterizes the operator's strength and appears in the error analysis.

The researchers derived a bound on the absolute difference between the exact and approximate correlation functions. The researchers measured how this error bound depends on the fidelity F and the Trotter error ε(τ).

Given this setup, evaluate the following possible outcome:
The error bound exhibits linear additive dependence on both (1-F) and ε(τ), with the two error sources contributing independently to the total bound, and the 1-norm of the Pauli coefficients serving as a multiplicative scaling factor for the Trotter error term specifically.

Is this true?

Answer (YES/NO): NO